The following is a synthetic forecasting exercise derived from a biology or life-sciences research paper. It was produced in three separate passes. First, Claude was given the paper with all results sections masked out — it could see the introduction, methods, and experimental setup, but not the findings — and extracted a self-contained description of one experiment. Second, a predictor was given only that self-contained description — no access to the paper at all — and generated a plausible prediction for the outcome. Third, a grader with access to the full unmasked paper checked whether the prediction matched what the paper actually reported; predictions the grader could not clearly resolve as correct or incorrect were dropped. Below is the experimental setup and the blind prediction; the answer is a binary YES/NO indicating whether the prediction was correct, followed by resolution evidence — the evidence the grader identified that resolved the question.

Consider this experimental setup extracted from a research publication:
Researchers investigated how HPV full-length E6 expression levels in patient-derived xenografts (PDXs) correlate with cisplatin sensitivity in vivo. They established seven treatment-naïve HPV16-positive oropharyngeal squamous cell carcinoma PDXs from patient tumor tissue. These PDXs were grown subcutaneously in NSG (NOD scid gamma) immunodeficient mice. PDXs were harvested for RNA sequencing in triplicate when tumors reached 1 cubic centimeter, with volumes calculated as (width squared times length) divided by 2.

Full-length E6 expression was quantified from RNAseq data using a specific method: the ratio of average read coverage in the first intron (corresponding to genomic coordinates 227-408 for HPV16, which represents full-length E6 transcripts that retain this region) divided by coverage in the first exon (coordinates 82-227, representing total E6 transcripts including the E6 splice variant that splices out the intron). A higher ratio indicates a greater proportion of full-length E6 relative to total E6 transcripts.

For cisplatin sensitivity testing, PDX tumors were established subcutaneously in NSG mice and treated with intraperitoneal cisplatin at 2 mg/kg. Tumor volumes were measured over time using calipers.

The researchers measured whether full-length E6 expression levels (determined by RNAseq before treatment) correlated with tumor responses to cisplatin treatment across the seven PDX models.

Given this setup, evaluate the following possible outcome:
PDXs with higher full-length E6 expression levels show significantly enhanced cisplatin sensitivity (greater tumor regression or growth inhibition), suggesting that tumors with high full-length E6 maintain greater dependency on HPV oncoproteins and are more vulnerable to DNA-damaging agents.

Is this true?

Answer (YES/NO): YES